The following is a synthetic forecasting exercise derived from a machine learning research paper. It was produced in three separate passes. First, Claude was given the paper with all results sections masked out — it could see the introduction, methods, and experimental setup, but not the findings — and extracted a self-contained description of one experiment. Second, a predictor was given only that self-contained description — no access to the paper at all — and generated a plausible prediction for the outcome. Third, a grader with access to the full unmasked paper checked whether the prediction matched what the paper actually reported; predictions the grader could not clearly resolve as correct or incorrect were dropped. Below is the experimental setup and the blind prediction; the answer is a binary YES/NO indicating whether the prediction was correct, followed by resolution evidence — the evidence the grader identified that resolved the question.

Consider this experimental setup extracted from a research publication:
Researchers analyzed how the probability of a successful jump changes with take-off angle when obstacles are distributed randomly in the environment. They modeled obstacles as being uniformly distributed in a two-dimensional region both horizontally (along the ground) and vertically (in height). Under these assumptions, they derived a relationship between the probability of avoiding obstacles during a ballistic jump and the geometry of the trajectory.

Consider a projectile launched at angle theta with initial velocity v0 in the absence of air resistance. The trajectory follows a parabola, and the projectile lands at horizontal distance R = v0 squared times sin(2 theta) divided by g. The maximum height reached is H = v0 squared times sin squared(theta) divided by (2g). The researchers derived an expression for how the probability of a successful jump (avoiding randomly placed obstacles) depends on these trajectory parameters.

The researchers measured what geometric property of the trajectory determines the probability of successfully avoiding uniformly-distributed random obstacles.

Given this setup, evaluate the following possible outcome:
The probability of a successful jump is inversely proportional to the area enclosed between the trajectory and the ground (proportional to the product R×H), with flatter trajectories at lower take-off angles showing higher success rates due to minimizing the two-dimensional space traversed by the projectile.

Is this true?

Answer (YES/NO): NO